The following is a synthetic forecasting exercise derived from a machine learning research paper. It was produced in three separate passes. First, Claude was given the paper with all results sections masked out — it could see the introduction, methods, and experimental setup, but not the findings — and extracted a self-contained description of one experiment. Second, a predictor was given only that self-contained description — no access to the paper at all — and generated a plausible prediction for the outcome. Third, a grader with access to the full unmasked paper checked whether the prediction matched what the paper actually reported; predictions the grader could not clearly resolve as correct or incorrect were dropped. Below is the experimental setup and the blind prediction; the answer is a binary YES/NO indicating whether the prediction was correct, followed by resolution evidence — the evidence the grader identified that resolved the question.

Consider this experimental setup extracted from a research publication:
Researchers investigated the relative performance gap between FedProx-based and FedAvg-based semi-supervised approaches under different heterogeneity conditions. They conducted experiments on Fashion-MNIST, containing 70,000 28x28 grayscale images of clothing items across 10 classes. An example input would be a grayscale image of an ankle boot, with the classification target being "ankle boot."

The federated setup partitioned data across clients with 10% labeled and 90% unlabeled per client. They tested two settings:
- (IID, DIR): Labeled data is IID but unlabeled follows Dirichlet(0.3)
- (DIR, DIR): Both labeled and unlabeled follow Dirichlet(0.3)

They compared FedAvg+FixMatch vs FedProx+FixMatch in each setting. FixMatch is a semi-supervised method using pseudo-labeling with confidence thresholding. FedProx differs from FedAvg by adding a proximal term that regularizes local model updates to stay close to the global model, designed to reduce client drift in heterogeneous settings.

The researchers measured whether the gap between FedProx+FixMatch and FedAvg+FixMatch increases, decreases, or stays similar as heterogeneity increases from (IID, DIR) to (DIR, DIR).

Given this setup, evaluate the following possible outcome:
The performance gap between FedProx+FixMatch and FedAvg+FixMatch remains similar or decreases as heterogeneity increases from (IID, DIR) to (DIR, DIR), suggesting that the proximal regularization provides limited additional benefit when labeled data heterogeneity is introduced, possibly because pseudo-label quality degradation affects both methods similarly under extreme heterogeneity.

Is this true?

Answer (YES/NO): NO